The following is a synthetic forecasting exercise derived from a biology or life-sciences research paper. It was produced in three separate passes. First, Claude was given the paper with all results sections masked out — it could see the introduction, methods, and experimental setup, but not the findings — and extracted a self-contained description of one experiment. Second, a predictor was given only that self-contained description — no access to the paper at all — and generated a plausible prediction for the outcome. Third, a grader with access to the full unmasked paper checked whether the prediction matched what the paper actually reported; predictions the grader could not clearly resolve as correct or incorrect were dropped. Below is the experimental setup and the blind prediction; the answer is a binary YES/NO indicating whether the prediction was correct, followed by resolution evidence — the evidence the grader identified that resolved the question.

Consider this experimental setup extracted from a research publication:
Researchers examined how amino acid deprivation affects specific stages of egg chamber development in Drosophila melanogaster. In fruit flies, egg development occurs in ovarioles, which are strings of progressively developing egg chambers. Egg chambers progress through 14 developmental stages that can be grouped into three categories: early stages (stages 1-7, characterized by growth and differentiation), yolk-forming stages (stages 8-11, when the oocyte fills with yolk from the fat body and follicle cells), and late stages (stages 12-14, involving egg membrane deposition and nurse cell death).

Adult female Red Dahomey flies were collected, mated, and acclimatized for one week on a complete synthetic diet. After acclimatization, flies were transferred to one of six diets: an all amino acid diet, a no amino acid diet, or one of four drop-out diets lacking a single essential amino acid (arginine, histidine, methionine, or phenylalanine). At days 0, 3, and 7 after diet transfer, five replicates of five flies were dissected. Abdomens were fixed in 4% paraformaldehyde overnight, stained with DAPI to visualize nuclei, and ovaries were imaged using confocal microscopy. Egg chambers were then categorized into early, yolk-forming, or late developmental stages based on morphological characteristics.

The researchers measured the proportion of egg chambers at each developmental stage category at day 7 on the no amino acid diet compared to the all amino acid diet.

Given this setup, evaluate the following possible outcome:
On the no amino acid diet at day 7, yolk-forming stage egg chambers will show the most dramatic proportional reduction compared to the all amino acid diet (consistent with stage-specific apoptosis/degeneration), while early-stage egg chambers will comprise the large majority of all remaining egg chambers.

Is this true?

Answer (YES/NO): NO